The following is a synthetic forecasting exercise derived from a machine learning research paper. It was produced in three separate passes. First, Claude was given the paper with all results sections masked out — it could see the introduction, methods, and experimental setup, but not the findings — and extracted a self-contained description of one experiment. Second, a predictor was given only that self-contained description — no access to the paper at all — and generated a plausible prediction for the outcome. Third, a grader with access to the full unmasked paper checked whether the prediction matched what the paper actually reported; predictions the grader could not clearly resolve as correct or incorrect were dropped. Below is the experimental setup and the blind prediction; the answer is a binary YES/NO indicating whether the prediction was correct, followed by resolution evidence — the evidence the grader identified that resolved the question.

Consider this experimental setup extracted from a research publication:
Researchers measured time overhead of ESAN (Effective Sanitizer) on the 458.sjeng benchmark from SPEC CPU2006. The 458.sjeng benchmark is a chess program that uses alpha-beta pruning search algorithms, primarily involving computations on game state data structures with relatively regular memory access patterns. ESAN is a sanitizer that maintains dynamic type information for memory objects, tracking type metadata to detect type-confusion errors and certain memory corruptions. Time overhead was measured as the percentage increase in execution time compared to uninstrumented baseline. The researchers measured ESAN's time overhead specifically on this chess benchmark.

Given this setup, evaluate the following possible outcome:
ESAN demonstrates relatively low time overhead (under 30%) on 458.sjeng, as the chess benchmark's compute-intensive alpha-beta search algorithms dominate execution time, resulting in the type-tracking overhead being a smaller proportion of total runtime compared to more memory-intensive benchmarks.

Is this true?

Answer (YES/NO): YES